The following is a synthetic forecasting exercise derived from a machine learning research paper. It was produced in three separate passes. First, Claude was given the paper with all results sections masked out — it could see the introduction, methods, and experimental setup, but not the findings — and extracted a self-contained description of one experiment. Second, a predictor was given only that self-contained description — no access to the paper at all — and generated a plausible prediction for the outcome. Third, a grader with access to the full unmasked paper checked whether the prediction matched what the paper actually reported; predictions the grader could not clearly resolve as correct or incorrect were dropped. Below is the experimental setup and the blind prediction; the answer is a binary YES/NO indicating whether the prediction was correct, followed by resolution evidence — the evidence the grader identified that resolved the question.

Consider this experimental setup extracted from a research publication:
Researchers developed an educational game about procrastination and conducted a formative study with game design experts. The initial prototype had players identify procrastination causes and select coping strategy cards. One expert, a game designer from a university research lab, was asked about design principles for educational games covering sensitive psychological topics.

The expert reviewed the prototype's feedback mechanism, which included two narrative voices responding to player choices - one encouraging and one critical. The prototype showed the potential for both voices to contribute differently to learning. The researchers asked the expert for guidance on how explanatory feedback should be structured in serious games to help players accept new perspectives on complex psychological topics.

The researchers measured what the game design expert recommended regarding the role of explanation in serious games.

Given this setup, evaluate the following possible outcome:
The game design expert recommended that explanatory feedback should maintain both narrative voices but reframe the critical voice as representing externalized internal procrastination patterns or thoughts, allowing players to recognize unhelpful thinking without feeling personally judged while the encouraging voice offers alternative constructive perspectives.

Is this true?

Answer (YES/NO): NO